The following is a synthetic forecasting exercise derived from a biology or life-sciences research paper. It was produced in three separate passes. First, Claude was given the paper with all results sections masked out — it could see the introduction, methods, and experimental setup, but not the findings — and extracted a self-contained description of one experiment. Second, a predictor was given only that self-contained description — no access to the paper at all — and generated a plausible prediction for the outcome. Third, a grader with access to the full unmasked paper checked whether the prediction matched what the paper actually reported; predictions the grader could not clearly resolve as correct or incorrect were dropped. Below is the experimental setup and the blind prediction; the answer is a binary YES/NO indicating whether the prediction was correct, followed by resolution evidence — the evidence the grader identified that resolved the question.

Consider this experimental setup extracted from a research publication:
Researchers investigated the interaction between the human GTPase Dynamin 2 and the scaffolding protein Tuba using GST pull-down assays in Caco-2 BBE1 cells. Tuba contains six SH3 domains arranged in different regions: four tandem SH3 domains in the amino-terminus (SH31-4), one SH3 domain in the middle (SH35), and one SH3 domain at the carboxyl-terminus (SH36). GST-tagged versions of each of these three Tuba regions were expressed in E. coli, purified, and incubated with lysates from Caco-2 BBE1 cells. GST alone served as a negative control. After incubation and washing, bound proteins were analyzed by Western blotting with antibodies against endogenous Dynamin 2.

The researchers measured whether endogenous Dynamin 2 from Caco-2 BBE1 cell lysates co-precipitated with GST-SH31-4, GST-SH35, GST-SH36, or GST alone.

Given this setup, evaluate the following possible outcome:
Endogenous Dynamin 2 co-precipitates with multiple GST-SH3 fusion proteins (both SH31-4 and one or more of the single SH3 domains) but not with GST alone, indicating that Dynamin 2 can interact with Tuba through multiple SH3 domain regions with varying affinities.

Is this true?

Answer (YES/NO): YES